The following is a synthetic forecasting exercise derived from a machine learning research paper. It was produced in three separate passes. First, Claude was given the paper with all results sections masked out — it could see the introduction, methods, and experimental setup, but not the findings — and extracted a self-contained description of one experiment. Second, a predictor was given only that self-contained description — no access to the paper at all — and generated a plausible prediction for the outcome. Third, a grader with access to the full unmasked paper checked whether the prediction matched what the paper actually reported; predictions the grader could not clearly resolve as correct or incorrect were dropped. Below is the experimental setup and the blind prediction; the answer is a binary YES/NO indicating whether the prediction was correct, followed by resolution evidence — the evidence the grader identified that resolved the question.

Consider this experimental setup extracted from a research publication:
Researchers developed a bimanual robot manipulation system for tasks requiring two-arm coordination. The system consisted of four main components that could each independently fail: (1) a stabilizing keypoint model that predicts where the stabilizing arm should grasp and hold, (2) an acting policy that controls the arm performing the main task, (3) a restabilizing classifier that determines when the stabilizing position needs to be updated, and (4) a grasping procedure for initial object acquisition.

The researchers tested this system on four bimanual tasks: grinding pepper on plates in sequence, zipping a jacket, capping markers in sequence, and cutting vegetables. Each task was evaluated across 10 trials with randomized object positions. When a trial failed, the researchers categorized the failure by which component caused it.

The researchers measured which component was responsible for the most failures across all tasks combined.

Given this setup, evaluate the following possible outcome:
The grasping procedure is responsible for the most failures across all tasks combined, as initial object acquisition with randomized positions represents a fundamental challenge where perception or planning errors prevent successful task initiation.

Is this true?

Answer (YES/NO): NO